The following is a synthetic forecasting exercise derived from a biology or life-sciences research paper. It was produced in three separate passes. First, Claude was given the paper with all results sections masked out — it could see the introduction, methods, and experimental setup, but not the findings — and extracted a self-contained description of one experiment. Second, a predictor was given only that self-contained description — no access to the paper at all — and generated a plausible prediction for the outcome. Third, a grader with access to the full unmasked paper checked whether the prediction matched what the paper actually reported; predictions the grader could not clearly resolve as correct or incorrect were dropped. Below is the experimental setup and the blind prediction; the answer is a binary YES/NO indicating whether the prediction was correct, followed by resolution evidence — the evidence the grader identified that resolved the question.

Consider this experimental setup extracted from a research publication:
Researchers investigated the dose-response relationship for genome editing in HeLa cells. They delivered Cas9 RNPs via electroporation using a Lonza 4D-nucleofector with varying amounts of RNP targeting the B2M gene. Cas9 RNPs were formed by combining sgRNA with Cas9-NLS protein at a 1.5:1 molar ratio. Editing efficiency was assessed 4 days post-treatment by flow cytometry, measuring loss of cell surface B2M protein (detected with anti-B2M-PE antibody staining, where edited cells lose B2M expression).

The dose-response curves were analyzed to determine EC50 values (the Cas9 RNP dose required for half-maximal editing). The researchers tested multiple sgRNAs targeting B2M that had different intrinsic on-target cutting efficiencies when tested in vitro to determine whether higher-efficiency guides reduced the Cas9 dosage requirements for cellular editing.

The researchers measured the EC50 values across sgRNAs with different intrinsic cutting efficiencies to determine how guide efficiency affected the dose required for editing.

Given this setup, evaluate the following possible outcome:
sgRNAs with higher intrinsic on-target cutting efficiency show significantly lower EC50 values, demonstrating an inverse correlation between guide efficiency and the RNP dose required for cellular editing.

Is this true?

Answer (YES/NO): NO